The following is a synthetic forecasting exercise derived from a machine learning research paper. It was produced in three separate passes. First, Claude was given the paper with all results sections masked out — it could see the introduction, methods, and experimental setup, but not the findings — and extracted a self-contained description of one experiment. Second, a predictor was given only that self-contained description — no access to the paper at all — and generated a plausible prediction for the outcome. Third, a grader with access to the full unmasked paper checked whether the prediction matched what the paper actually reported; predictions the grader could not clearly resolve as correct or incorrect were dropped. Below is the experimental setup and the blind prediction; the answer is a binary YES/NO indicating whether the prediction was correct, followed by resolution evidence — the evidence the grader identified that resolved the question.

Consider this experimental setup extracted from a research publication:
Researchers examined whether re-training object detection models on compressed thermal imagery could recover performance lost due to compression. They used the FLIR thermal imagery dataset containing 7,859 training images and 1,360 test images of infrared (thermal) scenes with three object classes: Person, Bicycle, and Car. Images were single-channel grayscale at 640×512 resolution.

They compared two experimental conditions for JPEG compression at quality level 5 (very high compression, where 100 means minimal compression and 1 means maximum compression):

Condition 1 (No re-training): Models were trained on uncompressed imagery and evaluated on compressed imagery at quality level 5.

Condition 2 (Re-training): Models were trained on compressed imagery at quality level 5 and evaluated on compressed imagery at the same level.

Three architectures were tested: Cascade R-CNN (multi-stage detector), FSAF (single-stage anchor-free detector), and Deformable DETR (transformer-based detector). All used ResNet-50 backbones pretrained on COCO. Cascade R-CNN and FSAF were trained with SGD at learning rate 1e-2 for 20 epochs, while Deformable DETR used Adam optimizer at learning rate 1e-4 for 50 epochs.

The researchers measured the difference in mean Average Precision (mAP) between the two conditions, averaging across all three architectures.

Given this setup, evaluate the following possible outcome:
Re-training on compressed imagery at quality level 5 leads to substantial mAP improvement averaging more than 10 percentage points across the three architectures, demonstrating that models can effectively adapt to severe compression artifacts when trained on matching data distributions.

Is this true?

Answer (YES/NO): YES